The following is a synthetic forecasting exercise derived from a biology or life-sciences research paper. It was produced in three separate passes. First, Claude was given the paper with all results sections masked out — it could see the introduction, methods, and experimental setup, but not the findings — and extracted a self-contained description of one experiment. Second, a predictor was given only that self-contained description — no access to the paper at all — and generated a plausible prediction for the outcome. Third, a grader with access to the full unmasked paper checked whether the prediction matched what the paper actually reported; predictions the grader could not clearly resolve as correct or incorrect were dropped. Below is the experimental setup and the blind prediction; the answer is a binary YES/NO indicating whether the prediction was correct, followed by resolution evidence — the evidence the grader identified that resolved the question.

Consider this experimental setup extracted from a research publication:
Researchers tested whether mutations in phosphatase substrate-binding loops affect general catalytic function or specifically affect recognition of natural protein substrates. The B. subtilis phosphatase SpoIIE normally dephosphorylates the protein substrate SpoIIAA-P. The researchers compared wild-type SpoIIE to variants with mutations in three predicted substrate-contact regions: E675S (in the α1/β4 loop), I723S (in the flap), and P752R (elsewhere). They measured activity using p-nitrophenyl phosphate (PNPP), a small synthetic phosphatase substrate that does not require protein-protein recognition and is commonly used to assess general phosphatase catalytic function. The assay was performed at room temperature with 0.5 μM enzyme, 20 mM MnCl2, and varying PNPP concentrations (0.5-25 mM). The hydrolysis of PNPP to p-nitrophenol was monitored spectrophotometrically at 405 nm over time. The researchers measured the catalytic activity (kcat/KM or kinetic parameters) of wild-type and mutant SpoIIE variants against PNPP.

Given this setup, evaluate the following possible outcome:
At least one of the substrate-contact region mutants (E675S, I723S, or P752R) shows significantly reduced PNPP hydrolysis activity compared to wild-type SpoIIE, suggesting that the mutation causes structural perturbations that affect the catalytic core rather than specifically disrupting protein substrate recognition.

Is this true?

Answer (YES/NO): NO